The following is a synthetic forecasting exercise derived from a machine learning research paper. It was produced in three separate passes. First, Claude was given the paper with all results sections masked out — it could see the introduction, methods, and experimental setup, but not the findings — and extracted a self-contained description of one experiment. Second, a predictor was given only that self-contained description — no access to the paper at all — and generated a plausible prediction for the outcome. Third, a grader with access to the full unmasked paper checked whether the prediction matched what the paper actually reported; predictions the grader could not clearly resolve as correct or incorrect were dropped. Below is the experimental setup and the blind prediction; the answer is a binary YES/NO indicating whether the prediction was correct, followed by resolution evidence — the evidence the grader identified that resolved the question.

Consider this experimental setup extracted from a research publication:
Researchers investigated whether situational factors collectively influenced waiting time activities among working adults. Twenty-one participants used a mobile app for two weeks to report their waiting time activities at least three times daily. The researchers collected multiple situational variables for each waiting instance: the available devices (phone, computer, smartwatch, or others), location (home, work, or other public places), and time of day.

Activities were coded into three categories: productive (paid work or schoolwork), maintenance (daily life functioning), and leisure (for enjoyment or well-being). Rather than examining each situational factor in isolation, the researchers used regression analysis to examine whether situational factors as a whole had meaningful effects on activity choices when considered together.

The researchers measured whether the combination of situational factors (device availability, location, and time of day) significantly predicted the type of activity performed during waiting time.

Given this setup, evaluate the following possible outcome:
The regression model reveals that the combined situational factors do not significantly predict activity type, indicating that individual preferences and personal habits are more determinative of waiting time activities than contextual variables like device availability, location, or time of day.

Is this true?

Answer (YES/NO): NO